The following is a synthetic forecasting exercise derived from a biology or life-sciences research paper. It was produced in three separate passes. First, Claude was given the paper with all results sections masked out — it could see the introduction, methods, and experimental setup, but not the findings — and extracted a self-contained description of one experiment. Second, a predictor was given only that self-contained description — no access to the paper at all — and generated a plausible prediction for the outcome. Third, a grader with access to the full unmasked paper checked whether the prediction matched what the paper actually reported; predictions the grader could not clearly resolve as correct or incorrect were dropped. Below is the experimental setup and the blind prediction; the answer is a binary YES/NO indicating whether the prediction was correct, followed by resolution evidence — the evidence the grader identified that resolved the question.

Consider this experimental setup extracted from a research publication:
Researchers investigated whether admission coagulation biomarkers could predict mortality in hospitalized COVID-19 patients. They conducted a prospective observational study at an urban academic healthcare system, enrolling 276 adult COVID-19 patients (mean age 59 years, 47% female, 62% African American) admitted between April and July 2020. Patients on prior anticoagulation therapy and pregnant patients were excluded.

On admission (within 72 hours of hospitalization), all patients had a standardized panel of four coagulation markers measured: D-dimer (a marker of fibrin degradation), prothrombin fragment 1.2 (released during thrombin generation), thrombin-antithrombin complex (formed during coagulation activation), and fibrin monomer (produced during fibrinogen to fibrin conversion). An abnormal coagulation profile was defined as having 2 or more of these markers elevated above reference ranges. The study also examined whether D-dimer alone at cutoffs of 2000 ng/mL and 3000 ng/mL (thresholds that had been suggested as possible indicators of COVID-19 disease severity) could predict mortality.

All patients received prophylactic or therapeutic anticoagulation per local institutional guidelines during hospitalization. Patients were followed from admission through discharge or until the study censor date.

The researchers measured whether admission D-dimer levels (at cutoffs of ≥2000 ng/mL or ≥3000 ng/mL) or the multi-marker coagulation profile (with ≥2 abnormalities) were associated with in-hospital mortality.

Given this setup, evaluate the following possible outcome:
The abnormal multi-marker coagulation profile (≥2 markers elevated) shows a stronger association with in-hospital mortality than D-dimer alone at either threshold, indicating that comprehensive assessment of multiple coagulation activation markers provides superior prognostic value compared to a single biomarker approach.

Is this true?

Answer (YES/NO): NO